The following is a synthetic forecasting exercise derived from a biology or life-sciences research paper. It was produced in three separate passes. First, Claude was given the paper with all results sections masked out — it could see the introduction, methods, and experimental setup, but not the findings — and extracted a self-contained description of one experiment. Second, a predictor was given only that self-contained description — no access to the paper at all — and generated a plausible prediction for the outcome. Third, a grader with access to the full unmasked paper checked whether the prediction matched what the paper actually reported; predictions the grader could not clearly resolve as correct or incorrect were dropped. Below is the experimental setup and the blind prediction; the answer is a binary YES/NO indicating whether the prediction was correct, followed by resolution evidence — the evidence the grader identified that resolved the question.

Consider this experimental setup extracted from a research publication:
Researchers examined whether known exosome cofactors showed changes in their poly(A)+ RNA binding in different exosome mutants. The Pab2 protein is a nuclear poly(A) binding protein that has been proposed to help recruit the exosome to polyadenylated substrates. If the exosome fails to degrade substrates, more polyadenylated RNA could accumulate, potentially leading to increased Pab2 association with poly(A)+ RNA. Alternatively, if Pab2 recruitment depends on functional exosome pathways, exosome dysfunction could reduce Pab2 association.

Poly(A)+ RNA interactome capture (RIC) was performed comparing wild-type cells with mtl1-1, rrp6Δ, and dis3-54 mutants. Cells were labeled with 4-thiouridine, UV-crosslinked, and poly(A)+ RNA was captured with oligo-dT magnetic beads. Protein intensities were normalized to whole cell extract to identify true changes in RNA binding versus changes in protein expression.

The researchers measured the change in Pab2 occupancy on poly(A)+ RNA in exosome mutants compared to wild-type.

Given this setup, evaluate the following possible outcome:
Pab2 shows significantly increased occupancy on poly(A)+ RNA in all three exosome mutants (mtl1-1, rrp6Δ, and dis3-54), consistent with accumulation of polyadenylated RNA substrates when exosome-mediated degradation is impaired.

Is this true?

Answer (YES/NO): NO